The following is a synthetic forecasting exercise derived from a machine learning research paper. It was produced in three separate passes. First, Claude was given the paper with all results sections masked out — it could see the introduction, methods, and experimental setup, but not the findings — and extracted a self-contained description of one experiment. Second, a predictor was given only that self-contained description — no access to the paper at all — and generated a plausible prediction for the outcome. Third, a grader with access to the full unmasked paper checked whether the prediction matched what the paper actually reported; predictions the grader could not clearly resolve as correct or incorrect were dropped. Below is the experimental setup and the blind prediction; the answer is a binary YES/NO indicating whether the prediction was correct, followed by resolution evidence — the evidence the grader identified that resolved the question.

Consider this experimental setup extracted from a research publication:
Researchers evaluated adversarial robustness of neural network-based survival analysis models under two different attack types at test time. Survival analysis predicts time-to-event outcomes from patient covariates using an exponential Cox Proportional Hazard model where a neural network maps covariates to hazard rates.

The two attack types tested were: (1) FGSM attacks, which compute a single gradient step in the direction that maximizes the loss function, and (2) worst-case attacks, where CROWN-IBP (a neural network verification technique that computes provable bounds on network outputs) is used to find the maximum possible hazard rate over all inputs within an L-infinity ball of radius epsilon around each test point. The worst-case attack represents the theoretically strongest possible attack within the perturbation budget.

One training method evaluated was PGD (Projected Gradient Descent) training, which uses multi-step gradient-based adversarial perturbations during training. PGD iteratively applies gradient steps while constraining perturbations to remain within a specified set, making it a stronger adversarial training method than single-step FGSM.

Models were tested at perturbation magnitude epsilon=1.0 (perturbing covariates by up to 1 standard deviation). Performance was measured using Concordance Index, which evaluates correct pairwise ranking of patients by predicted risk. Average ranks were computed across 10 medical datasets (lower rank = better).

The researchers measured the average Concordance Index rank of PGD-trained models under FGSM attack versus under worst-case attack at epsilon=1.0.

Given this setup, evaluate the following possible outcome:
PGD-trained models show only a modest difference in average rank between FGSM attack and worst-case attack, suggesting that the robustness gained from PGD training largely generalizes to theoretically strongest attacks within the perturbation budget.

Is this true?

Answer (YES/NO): NO